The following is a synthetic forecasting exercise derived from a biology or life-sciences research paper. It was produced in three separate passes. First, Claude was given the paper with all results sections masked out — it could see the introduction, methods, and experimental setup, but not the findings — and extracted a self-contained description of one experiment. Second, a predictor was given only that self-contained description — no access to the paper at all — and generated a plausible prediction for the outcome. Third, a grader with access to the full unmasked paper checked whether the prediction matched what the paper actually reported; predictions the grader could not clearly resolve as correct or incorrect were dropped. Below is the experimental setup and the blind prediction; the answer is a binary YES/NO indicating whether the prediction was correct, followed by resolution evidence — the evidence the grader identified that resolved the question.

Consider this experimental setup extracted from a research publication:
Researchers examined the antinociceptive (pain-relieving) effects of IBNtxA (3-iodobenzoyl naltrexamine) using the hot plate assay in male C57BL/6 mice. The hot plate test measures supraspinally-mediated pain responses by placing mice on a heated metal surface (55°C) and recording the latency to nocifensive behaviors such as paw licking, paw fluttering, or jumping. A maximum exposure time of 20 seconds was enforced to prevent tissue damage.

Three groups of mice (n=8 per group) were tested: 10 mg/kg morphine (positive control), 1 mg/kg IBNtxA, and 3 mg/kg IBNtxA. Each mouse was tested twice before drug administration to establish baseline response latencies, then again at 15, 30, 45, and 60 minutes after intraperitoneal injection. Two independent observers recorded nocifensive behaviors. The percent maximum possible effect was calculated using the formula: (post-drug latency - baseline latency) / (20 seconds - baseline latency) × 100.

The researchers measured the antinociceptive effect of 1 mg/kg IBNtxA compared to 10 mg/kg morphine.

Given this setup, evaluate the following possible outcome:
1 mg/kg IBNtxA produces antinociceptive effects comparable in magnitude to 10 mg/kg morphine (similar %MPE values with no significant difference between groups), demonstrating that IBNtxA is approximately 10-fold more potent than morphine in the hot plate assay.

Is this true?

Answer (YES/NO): NO